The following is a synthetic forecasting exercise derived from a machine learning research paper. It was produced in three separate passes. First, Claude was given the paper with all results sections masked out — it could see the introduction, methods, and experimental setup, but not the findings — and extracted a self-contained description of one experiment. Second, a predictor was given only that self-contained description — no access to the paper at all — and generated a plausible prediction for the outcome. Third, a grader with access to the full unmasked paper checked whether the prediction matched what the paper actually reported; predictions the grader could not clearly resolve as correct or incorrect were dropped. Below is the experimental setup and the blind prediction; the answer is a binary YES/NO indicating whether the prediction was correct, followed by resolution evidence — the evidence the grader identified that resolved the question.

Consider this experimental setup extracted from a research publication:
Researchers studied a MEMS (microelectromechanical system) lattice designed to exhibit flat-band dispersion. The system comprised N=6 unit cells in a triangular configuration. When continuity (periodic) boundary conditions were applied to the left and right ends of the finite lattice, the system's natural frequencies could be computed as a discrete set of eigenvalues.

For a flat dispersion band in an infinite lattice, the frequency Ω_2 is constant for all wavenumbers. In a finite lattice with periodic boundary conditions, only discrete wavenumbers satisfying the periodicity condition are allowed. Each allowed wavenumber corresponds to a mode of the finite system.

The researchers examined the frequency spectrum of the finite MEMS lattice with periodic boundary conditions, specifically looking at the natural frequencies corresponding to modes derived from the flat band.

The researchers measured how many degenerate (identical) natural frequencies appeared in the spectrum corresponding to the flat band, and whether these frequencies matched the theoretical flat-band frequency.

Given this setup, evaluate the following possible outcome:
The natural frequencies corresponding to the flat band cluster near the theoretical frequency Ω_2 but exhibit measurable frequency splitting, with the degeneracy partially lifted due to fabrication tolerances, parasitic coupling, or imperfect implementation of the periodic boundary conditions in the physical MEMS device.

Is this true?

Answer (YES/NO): NO